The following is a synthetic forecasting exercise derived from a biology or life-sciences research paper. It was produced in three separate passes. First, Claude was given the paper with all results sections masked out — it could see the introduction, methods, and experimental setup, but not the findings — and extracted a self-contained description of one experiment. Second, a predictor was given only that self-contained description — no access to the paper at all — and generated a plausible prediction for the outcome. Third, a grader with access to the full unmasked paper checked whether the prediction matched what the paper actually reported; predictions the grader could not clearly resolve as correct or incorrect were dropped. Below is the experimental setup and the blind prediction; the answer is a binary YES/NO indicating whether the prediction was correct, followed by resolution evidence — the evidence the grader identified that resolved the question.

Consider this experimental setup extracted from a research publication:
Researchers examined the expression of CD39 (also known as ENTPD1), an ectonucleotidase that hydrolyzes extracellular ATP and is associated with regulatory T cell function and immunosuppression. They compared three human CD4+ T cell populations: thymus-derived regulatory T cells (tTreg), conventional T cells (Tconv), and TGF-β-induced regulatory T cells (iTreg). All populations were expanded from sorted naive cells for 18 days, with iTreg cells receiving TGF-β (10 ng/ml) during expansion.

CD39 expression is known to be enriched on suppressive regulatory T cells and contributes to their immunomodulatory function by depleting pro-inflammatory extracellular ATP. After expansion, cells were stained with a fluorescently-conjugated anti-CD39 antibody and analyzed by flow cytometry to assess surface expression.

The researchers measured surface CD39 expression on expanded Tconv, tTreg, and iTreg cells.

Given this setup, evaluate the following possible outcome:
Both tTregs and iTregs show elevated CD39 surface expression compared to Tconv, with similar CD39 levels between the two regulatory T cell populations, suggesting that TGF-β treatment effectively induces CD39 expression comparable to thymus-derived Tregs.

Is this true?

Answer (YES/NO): NO